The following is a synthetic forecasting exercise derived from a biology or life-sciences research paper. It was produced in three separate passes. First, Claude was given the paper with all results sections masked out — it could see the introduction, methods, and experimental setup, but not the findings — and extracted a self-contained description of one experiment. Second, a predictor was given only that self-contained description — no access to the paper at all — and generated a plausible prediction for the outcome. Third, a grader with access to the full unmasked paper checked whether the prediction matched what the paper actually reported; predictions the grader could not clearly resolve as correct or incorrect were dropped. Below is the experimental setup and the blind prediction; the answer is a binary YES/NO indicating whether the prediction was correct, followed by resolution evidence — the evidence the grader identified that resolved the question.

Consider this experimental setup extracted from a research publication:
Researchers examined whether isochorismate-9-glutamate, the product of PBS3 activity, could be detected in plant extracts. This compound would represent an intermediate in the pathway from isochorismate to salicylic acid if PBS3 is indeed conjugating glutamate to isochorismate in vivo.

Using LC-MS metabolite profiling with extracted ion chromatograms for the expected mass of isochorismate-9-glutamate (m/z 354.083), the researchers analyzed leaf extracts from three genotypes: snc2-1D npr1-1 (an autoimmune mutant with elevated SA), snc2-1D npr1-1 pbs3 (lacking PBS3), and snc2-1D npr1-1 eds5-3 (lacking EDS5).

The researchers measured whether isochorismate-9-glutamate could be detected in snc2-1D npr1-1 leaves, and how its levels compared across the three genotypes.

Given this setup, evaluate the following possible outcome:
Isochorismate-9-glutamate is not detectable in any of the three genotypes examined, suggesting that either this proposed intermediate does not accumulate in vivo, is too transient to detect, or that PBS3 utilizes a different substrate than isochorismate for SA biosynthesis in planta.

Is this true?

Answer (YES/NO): NO